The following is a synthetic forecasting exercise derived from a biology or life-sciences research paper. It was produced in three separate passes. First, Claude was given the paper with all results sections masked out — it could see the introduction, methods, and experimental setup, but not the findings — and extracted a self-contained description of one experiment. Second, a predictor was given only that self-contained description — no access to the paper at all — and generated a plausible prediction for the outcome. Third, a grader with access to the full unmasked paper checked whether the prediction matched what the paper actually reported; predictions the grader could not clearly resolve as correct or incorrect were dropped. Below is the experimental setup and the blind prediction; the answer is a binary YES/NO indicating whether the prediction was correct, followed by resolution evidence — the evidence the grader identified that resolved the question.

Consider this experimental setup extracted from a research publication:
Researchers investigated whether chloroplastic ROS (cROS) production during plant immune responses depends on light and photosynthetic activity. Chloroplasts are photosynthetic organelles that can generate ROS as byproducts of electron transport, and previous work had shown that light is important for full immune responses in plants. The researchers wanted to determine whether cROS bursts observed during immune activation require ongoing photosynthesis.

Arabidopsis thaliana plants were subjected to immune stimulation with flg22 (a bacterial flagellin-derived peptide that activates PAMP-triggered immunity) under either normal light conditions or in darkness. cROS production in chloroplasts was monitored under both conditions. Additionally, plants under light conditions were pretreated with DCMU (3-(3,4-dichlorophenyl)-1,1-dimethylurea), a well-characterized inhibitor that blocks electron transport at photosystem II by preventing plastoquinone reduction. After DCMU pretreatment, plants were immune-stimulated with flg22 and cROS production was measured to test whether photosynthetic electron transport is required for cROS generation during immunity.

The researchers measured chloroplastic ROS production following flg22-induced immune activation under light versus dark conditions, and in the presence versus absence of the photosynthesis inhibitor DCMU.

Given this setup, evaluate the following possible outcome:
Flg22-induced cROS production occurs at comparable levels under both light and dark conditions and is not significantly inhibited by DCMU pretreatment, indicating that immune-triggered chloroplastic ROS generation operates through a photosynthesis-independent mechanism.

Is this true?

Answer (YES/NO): NO